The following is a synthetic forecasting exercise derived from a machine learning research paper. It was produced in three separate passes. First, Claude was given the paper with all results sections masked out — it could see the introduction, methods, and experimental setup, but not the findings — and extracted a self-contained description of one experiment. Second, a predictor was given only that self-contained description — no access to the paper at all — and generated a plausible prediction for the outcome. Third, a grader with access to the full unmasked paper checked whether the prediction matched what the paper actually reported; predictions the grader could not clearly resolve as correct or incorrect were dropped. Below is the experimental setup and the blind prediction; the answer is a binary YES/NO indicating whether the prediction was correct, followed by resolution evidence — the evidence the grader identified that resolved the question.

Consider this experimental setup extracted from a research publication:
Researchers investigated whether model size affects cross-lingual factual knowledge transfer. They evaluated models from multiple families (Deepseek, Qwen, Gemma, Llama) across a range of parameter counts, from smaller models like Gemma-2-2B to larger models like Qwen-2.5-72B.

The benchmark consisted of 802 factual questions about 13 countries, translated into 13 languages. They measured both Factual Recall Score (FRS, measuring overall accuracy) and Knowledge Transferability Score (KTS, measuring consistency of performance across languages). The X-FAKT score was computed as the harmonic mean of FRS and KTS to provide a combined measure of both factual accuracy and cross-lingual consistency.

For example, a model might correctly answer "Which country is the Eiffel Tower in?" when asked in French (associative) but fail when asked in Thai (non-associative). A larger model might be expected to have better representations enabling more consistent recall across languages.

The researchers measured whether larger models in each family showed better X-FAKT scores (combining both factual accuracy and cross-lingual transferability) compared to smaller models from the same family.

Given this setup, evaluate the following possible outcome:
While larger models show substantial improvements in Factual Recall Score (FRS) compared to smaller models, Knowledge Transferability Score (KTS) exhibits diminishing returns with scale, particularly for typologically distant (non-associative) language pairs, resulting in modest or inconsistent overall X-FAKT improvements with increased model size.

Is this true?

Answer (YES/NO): NO